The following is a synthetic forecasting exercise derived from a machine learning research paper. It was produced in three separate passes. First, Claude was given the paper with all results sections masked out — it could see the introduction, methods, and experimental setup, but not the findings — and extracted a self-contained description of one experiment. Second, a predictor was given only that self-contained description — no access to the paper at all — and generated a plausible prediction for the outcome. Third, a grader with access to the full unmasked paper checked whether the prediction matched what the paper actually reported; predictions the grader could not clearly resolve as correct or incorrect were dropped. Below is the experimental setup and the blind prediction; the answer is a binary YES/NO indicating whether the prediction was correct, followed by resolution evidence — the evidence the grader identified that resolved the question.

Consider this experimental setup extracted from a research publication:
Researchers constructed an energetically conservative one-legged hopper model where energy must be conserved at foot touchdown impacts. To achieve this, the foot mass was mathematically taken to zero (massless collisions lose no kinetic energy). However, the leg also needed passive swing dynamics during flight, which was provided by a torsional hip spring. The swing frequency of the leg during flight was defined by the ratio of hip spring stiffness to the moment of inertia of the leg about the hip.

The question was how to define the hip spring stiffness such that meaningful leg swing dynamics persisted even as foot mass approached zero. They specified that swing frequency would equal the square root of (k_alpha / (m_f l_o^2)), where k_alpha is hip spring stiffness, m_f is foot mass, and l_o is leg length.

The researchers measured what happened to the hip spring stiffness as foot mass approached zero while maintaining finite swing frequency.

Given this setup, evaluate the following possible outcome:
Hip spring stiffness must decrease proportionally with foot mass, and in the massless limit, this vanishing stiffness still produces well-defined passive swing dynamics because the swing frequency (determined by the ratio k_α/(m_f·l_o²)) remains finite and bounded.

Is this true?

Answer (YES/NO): YES